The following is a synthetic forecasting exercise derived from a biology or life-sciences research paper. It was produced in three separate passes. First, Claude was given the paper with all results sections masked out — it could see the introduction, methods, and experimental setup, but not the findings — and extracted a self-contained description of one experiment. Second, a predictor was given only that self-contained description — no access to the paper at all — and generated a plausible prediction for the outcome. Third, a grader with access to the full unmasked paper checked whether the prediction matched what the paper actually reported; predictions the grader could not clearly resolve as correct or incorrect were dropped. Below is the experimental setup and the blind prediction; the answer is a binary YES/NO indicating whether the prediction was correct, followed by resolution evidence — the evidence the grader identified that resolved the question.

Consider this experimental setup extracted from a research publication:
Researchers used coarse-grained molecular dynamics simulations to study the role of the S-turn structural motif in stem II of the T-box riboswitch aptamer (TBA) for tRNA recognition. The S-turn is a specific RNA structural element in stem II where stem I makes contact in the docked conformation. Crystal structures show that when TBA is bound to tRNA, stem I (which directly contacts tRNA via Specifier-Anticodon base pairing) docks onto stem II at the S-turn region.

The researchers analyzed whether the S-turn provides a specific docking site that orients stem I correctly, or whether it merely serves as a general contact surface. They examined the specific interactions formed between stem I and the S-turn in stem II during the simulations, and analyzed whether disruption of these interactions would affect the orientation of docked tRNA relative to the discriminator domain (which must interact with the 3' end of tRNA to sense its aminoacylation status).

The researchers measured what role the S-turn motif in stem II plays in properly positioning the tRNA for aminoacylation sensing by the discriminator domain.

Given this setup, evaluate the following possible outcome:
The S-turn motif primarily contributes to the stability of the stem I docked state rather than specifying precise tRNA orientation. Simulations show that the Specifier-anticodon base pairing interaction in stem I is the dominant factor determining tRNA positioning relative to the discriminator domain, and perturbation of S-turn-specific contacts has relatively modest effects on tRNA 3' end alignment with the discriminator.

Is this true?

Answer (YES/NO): NO